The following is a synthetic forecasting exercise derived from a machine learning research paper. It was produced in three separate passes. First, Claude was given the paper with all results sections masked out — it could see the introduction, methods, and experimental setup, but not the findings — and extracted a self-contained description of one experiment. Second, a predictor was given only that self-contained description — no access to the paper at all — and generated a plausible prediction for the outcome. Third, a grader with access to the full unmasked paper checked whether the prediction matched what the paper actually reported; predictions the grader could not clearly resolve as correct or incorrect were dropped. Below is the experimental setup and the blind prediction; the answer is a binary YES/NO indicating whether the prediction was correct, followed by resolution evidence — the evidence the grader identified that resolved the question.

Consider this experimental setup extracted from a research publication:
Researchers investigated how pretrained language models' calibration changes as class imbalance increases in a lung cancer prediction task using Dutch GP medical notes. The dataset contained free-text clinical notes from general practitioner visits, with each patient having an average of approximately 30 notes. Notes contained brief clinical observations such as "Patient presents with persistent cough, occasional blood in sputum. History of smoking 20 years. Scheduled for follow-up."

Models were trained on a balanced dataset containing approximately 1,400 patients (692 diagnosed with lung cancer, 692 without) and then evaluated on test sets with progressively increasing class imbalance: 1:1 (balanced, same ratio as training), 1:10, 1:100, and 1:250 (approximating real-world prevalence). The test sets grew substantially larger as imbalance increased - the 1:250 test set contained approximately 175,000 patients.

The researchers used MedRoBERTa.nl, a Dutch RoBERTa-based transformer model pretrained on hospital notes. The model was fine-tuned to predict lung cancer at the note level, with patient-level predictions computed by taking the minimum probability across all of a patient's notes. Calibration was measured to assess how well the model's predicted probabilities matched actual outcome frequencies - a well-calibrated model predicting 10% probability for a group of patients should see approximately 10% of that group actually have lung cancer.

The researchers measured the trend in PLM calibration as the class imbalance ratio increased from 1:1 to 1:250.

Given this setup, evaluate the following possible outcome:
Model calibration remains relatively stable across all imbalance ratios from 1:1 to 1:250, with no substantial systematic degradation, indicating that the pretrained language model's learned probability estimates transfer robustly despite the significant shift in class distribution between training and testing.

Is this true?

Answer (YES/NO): NO